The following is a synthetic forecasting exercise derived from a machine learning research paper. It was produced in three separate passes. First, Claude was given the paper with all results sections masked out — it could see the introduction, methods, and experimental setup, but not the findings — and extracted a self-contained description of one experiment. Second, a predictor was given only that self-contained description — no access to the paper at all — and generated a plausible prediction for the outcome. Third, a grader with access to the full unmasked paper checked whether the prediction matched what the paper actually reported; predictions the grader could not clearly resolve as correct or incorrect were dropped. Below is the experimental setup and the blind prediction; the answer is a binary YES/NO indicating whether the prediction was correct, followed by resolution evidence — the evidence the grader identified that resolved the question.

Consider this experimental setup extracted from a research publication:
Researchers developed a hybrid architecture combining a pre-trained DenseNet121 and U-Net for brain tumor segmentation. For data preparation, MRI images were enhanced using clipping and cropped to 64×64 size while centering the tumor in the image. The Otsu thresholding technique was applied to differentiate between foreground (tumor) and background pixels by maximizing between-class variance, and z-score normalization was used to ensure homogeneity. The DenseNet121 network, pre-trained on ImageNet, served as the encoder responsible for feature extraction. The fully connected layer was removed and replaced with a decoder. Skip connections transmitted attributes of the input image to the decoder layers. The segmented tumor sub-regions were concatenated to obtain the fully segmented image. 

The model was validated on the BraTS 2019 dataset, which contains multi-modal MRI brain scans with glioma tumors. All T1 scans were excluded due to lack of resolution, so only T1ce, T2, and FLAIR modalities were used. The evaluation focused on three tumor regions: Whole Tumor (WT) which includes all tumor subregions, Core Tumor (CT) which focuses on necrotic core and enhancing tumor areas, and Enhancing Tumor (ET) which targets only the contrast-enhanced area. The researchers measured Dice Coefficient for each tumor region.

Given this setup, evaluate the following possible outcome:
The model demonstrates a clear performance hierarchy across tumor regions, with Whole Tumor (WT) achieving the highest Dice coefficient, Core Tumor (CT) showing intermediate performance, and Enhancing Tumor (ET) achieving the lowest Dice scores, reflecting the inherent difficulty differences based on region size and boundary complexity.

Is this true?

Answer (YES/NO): YES